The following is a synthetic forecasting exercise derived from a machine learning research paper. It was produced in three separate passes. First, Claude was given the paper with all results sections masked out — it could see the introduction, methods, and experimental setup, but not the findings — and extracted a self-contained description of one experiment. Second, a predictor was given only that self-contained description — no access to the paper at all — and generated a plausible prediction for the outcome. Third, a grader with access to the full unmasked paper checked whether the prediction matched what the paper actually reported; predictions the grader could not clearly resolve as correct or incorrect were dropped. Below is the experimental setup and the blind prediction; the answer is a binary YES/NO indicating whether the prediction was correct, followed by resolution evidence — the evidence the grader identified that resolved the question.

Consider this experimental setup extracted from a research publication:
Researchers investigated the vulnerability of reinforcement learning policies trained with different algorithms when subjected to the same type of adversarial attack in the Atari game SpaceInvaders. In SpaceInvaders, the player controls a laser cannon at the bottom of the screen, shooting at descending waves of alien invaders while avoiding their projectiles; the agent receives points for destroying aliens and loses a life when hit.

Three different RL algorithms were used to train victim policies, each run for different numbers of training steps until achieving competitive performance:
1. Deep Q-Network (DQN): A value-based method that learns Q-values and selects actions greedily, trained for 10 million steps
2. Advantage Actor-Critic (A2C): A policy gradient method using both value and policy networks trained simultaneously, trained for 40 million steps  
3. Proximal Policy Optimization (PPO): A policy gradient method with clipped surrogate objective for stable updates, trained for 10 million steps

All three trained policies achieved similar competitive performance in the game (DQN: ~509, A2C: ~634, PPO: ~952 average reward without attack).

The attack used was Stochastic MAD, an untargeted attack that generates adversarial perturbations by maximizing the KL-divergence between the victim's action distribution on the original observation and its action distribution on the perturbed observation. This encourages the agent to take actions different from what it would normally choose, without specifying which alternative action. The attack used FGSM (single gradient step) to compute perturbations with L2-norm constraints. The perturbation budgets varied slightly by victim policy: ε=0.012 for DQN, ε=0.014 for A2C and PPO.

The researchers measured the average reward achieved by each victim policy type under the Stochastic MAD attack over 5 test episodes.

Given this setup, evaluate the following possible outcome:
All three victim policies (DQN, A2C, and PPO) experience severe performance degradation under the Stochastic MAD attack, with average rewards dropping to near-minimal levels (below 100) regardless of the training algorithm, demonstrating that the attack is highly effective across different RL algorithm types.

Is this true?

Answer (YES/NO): NO